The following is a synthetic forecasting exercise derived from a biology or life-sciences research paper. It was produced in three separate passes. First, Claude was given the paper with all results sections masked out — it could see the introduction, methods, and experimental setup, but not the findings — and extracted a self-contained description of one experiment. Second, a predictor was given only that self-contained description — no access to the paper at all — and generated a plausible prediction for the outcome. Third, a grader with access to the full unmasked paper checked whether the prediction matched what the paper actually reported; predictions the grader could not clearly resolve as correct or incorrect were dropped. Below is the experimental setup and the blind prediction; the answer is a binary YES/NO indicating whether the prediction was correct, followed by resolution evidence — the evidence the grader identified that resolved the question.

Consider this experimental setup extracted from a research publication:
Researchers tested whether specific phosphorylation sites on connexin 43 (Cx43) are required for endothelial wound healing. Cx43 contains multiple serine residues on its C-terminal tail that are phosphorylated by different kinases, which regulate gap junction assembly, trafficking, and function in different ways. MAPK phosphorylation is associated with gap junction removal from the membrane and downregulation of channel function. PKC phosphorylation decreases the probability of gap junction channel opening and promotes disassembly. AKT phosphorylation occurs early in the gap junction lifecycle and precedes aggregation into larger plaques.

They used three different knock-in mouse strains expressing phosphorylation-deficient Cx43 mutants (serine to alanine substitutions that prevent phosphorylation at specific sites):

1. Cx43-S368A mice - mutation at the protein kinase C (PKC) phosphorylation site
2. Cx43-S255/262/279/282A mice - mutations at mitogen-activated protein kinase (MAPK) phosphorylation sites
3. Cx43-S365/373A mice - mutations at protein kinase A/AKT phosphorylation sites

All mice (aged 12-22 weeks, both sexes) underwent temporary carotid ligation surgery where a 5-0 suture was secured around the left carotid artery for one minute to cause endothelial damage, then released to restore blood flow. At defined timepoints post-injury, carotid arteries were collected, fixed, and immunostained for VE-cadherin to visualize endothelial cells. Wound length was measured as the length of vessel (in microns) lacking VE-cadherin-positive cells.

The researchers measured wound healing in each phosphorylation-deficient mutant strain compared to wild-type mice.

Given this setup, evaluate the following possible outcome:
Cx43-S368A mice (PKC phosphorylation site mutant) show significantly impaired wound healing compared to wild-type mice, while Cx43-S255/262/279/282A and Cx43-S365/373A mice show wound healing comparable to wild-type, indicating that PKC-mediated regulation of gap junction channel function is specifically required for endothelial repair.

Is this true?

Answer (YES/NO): NO